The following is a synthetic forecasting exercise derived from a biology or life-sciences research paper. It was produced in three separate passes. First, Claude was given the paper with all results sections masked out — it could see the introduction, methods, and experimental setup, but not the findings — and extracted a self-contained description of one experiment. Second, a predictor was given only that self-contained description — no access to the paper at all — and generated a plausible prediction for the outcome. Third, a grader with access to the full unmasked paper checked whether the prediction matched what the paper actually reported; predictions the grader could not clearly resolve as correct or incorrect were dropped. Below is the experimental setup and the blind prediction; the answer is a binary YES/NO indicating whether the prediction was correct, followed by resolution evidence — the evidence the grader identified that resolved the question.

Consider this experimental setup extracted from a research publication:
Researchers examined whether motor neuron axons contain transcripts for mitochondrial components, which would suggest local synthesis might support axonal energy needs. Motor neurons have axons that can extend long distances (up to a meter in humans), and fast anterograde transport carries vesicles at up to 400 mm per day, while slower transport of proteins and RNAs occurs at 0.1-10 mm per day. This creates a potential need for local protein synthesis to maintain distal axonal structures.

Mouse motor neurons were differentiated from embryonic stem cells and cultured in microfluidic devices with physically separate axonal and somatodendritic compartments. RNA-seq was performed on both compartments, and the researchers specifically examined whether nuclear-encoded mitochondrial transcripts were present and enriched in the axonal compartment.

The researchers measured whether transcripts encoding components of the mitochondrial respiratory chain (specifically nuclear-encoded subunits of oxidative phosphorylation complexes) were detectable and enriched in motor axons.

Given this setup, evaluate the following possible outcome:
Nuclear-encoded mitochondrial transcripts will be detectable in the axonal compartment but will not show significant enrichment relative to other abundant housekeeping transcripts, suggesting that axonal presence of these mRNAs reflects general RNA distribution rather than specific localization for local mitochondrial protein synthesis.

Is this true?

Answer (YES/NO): NO